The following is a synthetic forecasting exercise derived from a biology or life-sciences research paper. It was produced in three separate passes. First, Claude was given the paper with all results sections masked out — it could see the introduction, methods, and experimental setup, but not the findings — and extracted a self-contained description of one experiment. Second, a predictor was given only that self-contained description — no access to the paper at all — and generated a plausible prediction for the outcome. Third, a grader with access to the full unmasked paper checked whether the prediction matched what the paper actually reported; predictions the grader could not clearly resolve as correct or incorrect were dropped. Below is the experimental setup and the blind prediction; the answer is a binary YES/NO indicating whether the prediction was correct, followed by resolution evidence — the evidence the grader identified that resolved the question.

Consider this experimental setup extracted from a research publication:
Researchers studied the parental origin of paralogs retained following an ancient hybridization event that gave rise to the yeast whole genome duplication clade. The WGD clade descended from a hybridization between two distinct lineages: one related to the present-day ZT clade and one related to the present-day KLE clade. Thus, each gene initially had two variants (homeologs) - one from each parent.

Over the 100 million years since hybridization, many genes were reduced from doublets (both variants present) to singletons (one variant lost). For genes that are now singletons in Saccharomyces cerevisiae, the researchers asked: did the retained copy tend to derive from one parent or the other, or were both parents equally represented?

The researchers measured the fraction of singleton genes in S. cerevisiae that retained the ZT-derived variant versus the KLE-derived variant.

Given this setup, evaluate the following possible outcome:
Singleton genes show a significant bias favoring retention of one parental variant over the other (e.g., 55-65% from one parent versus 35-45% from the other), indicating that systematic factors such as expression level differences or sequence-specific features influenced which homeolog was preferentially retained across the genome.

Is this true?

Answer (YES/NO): YES